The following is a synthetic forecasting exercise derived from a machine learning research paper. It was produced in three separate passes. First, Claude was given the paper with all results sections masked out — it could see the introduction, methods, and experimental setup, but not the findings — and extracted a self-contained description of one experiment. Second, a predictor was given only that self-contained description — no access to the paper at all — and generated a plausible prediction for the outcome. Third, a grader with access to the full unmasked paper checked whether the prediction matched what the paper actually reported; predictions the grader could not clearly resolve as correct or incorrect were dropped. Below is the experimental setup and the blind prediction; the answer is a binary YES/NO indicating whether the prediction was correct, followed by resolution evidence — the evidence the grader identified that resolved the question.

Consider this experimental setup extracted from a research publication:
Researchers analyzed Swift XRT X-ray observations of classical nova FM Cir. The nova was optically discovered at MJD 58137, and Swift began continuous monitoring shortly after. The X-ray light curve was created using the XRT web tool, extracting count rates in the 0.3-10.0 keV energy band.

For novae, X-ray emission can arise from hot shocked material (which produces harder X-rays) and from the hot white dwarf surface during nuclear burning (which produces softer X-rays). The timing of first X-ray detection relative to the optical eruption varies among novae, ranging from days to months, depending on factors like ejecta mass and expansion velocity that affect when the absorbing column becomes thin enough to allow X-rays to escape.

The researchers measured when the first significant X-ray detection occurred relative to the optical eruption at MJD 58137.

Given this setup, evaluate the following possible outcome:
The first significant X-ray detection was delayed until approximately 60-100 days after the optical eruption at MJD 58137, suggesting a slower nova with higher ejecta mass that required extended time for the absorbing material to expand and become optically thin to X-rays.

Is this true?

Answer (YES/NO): NO